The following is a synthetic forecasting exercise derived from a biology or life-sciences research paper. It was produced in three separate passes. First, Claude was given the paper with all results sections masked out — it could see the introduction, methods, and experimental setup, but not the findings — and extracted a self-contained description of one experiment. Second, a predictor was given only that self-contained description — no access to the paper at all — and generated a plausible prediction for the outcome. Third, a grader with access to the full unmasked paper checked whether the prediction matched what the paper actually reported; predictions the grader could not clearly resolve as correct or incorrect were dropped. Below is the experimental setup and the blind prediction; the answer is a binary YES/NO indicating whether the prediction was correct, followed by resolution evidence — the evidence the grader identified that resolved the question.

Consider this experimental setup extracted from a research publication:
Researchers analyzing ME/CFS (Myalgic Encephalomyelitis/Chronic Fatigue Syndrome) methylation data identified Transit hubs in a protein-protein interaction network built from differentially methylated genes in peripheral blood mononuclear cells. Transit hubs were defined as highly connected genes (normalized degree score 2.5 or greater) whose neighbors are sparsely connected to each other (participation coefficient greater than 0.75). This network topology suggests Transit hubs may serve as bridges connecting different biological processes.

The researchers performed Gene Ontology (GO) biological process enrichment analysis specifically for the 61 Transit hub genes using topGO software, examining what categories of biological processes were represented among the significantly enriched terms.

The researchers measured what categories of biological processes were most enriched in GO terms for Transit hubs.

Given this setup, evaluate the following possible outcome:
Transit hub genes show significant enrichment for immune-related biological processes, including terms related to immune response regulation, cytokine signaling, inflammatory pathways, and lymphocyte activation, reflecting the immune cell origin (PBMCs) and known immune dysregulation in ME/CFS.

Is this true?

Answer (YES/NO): YES